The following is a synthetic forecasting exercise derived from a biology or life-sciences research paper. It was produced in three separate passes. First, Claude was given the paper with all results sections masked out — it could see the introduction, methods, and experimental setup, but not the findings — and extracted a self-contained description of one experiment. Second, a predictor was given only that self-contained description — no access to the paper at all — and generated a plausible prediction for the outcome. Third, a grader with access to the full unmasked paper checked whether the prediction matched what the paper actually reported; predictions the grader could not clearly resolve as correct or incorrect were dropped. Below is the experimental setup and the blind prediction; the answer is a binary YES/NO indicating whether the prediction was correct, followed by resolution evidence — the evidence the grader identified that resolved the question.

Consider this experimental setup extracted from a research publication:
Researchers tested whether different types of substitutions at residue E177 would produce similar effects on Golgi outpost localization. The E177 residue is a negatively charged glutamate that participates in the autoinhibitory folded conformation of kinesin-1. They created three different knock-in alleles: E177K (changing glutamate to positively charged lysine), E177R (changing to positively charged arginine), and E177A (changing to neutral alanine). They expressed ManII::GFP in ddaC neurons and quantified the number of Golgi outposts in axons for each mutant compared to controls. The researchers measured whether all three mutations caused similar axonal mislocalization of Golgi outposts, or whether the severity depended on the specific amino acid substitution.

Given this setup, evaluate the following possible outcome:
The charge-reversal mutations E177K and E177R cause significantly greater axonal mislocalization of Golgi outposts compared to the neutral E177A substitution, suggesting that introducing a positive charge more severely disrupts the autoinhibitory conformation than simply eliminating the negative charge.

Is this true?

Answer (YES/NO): YES